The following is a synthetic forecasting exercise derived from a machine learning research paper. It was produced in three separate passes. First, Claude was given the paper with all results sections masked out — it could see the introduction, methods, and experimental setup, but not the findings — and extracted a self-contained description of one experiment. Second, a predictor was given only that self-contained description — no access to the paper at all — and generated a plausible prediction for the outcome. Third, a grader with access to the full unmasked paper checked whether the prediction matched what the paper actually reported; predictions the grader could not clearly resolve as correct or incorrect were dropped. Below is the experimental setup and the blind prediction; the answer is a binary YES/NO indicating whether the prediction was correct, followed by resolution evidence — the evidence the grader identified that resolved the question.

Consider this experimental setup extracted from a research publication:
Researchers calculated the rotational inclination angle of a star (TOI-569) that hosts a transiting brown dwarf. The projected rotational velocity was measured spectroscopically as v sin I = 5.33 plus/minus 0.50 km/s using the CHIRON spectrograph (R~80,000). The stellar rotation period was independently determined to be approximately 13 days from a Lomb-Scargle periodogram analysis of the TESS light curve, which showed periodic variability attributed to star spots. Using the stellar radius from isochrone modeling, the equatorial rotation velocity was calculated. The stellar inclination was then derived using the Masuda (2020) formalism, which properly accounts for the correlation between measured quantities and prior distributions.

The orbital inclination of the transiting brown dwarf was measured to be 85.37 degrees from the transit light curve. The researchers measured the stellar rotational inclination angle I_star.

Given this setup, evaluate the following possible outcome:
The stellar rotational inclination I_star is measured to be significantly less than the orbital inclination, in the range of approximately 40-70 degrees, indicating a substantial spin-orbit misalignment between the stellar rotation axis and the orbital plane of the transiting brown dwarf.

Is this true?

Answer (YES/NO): NO